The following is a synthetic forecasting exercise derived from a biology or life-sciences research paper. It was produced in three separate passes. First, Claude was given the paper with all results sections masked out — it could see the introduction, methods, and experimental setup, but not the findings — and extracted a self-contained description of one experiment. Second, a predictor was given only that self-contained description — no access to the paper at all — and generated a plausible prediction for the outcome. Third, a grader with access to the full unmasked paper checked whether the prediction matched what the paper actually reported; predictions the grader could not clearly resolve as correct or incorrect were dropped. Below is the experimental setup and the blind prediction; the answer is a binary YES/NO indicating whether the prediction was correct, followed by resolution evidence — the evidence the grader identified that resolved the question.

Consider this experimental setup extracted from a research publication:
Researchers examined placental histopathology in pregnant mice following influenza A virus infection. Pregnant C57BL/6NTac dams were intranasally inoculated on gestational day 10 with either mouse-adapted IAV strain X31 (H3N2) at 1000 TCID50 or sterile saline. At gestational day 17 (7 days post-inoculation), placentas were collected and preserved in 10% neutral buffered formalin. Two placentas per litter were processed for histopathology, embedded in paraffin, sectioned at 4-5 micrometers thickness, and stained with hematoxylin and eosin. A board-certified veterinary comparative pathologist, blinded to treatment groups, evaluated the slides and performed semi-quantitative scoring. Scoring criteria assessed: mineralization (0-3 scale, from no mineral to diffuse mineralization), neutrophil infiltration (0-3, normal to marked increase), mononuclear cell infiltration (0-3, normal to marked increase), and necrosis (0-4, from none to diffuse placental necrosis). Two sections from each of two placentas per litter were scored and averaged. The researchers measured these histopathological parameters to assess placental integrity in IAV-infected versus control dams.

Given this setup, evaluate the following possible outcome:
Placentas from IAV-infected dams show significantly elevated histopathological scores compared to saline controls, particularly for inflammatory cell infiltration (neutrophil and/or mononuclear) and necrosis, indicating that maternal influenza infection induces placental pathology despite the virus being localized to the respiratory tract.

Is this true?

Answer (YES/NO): YES